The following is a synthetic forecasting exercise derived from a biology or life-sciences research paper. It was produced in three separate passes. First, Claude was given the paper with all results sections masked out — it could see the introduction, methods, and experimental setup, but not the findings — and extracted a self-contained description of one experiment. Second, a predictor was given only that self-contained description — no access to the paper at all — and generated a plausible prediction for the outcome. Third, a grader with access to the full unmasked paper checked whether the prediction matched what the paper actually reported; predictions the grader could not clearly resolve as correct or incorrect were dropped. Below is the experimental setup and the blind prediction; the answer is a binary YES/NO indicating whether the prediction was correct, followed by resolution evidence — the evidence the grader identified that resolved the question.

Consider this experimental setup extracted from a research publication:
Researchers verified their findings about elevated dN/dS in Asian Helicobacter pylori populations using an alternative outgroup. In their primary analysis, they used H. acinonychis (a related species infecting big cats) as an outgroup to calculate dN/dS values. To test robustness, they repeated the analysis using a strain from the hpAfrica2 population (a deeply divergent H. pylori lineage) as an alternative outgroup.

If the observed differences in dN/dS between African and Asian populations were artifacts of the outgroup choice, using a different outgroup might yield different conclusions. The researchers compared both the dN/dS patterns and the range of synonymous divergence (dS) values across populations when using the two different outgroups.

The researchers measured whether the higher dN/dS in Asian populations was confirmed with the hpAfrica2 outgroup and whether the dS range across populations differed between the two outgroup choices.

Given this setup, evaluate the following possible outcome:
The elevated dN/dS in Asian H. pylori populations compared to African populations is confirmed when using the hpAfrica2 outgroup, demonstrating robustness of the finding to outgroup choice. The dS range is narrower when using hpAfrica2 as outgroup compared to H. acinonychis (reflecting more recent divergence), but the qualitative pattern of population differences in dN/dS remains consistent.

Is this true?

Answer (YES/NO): NO